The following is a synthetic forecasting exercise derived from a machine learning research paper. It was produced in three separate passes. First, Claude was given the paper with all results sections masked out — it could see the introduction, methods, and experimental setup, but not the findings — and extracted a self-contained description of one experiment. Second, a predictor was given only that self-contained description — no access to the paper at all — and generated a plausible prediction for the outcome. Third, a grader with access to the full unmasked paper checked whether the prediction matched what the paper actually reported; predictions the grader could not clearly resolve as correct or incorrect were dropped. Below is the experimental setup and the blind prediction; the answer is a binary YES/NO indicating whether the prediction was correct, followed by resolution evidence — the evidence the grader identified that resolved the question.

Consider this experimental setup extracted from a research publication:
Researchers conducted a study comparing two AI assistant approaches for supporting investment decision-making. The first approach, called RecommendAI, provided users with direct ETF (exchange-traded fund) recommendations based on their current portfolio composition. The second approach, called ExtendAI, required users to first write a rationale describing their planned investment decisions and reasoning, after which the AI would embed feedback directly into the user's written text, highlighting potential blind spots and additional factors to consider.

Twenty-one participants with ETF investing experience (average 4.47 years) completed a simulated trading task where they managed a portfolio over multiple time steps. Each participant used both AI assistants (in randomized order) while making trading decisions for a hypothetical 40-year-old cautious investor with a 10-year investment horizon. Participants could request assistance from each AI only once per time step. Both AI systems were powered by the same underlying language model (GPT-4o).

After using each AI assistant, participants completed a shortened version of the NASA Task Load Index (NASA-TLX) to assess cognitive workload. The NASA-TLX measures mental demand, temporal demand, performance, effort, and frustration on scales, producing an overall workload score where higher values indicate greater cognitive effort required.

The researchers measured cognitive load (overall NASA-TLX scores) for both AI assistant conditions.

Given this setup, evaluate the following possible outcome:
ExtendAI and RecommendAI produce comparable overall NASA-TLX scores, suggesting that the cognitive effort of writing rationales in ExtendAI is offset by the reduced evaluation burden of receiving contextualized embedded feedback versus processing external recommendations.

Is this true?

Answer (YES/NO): NO